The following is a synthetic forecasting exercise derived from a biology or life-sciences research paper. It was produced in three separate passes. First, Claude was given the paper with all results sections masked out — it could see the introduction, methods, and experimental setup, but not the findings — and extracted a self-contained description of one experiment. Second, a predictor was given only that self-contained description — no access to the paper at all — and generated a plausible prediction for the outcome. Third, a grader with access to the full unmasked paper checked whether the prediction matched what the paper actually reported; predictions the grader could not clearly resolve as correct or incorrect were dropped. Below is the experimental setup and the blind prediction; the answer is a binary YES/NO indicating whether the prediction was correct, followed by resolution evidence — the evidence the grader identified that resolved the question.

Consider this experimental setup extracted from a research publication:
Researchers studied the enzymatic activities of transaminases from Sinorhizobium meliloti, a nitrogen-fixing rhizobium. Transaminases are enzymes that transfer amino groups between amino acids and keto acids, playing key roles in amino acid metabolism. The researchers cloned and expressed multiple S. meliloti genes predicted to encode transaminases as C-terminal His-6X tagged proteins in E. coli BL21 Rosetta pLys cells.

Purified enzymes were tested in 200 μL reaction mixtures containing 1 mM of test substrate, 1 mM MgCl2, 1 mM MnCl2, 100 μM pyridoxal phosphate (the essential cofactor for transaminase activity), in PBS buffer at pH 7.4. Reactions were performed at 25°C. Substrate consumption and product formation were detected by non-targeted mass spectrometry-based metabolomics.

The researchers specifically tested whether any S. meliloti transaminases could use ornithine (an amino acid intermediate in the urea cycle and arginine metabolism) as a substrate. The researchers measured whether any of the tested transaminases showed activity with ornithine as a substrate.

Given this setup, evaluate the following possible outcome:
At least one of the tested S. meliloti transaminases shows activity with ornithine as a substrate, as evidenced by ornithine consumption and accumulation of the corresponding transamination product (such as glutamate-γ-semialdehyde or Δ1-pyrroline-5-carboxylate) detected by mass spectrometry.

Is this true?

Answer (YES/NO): YES